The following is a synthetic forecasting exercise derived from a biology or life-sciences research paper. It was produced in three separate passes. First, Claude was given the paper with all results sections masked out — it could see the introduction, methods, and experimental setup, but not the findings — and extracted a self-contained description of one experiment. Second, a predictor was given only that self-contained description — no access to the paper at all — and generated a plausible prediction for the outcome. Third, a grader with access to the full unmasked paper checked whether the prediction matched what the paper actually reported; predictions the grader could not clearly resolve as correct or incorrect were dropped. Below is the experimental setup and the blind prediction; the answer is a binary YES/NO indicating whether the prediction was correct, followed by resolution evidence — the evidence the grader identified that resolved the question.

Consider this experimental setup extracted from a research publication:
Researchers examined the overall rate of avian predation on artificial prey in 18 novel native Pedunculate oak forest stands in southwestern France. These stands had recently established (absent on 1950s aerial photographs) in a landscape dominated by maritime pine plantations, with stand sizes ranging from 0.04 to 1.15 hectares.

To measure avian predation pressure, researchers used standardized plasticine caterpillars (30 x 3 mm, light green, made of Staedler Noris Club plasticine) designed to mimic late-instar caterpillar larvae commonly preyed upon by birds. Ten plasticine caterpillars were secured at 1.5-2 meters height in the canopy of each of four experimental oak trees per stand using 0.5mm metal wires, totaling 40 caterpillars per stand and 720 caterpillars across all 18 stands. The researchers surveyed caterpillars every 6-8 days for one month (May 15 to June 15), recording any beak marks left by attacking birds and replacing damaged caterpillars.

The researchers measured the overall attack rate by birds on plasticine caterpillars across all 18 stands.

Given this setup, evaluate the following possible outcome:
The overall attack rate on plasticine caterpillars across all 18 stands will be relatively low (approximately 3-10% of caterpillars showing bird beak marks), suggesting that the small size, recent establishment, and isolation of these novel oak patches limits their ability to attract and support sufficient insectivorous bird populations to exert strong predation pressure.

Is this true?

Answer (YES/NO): NO